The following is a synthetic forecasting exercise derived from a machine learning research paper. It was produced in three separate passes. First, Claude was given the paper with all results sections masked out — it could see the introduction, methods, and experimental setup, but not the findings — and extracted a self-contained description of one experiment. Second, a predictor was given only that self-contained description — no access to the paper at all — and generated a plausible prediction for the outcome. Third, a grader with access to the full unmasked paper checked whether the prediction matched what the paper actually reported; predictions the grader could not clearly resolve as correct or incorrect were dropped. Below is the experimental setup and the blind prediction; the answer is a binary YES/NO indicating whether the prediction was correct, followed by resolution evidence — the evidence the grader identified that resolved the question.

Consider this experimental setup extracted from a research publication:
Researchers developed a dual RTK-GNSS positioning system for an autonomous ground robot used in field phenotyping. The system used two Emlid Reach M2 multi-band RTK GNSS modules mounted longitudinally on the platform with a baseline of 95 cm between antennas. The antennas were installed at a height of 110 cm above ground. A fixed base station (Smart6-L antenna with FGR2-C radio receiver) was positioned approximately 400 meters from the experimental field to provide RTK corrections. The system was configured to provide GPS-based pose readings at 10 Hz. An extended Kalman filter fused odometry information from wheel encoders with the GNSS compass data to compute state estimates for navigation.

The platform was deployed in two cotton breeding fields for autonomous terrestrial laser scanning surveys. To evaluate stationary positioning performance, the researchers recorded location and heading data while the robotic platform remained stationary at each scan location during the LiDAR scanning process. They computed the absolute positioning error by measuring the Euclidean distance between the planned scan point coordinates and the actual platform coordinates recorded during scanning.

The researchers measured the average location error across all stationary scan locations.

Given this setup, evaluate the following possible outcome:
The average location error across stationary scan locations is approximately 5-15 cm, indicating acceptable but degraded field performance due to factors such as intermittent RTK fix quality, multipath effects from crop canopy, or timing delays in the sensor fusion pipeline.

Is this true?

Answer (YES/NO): NO